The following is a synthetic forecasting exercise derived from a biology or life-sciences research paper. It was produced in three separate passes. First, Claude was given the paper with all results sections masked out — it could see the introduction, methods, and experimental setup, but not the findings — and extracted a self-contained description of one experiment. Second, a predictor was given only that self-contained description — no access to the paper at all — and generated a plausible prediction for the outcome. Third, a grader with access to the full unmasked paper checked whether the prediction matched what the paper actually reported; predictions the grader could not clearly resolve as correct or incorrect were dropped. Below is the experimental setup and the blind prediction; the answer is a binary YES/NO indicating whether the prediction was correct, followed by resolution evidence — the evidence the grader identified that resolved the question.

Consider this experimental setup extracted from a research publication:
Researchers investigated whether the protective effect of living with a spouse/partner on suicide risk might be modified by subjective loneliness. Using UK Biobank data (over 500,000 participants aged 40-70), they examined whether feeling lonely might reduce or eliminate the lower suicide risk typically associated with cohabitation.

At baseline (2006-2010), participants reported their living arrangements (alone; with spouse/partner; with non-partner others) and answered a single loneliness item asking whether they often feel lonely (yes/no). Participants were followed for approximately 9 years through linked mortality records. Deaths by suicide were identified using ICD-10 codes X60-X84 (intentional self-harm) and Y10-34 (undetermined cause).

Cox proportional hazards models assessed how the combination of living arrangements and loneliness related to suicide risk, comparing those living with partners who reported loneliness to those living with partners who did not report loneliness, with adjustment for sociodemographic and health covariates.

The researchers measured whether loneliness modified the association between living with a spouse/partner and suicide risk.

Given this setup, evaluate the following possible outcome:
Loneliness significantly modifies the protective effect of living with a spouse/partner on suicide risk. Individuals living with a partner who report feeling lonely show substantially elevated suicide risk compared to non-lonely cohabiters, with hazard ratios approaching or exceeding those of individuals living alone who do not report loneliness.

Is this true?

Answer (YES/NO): YES